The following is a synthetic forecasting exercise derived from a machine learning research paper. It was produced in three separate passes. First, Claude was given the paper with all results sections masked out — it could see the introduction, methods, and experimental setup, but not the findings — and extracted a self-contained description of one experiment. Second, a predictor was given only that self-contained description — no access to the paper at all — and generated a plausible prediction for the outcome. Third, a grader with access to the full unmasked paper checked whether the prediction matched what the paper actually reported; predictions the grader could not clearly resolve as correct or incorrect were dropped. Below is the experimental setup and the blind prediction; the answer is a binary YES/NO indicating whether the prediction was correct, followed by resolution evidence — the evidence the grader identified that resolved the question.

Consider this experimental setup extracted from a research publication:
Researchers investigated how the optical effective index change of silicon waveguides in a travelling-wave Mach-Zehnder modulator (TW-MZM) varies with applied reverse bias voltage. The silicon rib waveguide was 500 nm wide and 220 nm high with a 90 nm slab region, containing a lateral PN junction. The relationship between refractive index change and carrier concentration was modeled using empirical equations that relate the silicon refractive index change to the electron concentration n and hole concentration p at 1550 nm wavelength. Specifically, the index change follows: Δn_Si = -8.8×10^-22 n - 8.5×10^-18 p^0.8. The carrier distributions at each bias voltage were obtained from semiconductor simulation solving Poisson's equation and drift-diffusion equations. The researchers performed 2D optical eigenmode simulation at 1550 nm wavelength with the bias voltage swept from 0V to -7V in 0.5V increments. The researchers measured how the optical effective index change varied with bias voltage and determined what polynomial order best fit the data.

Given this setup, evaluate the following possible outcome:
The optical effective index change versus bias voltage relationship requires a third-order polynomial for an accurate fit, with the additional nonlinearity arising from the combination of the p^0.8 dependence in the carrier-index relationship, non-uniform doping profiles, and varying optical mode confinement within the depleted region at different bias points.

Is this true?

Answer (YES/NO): NO